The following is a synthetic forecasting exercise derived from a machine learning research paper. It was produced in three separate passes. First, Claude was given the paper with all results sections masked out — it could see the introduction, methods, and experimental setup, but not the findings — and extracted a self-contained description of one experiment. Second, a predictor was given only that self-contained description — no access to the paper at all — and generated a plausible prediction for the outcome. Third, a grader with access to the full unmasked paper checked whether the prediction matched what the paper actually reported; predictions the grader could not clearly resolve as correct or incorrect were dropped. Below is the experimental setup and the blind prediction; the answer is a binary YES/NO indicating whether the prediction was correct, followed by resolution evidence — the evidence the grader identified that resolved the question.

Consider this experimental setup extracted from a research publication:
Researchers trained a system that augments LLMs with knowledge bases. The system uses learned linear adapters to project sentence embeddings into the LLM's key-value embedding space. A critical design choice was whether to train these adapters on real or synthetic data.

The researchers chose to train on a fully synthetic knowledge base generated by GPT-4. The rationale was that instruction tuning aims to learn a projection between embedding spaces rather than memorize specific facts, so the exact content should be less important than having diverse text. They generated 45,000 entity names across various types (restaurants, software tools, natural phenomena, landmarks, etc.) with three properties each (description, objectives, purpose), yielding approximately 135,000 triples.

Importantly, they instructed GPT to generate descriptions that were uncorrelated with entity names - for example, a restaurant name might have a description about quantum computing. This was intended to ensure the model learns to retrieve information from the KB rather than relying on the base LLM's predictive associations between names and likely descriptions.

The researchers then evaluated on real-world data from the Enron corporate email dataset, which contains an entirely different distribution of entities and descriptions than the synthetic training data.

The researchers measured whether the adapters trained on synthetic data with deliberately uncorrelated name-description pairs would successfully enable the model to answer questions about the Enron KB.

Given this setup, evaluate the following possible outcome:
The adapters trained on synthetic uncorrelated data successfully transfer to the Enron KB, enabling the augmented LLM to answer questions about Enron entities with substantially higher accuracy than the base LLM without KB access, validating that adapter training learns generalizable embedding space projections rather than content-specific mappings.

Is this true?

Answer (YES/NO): YES